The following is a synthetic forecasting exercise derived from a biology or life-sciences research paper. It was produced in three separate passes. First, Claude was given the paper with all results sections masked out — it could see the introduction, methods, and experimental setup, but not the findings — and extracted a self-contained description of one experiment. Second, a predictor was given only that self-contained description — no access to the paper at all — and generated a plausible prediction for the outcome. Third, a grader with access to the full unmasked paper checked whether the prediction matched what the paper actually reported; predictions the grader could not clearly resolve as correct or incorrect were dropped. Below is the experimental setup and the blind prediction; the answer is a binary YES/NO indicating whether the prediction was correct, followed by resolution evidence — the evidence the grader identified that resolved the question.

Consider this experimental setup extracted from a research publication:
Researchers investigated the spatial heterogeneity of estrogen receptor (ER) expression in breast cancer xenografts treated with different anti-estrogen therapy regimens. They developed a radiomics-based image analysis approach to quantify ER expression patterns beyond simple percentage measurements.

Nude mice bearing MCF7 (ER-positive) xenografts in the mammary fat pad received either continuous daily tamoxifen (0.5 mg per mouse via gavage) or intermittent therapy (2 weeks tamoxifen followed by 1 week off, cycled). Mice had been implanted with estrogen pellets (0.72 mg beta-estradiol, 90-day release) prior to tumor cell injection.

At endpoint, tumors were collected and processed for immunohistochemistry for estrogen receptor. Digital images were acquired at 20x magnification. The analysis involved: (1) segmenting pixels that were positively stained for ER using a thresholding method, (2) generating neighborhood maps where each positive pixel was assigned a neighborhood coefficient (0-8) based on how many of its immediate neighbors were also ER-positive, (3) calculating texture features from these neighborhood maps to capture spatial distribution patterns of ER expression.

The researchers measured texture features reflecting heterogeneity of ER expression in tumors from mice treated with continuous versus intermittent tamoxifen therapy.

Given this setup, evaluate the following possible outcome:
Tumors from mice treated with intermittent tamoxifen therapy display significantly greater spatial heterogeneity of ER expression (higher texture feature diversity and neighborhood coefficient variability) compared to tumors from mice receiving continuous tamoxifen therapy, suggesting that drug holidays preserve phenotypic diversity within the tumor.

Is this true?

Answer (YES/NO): NO